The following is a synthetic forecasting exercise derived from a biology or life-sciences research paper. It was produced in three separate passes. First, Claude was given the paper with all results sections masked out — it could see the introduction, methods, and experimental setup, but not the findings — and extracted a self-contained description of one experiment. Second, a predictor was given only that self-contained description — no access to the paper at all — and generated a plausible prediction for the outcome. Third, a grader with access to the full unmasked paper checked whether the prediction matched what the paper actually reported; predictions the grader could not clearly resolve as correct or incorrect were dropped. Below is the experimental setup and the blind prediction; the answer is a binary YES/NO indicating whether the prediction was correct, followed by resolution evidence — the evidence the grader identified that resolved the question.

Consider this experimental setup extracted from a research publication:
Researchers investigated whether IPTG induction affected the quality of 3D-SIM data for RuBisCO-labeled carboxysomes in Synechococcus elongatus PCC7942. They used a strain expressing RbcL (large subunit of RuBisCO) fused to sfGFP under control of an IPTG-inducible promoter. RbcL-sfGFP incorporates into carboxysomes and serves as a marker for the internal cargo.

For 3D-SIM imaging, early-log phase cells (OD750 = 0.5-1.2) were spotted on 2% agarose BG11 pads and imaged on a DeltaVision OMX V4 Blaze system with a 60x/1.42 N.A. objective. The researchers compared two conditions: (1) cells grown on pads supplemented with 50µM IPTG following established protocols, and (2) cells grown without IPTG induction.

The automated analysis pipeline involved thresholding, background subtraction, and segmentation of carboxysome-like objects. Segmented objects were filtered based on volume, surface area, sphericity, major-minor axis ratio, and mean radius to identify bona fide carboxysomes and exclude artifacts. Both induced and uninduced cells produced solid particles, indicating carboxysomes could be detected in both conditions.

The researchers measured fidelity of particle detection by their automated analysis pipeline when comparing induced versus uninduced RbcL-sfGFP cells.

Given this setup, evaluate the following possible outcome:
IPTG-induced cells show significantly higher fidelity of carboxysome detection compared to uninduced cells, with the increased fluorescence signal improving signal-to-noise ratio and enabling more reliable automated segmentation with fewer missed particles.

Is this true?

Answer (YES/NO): NO